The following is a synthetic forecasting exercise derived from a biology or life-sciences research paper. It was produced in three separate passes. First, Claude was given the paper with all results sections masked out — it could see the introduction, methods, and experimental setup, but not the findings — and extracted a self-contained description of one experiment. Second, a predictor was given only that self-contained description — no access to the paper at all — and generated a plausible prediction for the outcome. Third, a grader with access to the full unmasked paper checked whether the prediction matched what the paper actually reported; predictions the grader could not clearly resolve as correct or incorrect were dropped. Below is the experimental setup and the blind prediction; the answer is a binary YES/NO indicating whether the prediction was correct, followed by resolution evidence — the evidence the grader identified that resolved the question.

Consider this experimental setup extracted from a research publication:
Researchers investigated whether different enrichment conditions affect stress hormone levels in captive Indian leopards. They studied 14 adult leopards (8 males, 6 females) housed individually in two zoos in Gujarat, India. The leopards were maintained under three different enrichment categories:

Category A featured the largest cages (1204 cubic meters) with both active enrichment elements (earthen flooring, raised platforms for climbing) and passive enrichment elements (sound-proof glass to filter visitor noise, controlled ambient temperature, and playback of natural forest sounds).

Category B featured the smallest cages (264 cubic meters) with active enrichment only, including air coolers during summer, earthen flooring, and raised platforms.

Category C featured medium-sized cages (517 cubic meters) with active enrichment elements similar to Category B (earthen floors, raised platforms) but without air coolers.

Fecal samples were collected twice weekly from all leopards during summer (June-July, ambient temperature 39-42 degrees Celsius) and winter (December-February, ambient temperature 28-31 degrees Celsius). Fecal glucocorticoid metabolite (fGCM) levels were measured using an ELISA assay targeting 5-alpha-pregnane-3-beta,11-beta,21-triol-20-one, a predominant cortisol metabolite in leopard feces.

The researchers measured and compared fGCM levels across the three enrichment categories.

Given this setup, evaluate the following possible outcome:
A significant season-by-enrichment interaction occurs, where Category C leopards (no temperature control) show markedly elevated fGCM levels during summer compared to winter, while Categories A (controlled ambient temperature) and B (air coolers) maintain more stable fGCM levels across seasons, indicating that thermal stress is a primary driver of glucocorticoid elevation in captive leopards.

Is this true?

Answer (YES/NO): NO